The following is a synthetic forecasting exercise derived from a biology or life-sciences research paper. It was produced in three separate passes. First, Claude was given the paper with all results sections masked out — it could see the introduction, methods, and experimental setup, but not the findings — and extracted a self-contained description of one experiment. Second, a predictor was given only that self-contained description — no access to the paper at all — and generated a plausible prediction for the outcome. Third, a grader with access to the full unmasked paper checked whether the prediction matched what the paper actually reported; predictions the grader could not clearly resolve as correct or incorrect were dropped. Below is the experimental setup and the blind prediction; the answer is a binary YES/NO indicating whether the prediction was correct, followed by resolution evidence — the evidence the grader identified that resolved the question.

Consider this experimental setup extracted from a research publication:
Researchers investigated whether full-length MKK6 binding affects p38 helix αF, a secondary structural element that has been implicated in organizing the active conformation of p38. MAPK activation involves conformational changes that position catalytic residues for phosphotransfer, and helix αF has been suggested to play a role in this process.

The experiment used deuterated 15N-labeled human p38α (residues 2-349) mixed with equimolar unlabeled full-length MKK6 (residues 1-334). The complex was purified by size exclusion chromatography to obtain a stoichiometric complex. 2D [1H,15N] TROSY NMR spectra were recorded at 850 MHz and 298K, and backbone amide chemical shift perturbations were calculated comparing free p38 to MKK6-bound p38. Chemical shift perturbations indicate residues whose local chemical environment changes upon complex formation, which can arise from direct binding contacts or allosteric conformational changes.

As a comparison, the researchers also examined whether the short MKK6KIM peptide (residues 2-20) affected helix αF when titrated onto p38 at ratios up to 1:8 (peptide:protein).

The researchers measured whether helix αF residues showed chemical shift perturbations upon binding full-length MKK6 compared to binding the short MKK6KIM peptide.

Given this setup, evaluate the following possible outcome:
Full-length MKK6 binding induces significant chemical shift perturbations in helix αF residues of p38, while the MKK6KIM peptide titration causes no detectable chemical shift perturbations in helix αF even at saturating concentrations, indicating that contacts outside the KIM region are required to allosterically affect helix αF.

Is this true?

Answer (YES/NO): YES